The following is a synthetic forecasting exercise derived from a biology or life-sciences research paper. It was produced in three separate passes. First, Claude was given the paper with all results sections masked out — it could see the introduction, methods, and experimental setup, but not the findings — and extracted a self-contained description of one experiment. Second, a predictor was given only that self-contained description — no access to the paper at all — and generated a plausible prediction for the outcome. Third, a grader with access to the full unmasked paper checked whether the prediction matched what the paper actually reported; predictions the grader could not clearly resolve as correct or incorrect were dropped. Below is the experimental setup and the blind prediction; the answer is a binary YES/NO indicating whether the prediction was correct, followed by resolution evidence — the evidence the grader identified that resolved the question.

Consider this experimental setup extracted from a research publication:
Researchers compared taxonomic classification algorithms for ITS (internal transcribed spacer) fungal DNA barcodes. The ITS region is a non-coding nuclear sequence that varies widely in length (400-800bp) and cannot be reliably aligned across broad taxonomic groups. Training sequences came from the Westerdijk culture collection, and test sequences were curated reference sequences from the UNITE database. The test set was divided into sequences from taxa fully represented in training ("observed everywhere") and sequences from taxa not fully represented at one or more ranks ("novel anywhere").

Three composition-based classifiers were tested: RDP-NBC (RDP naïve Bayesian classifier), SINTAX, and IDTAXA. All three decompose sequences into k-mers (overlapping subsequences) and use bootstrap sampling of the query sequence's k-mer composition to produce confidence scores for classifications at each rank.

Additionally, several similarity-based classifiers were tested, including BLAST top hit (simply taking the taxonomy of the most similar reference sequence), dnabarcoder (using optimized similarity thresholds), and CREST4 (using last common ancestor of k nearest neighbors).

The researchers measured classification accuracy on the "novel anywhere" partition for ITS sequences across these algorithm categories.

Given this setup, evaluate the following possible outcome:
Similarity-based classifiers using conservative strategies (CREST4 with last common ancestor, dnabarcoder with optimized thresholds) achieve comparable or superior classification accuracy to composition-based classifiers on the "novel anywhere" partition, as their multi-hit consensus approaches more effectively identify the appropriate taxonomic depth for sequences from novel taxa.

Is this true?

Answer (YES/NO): NO